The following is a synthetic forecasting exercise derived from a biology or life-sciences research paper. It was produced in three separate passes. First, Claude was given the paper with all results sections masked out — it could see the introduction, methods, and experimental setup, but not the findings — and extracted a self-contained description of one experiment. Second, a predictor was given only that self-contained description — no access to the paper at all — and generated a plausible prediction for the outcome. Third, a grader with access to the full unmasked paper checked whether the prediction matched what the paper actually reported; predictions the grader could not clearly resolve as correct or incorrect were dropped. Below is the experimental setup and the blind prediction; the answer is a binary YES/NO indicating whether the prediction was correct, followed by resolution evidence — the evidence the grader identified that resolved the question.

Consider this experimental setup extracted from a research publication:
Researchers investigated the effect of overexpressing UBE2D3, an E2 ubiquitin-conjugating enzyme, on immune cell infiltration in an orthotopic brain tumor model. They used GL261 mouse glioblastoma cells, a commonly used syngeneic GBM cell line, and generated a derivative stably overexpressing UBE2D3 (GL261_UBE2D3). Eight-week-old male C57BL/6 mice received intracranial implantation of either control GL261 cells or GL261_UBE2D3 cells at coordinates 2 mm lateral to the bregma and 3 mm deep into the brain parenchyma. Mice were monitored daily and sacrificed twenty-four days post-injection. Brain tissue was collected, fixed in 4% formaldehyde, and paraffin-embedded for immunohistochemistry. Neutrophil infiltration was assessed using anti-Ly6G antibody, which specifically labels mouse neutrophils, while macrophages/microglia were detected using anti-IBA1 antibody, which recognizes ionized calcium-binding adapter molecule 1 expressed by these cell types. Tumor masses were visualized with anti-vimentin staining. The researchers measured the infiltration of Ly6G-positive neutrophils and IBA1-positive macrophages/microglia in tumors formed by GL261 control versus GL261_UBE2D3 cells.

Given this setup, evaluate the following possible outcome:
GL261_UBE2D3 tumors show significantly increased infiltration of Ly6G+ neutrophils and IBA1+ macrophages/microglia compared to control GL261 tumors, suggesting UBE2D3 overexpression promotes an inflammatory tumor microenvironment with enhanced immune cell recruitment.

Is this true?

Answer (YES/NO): YES